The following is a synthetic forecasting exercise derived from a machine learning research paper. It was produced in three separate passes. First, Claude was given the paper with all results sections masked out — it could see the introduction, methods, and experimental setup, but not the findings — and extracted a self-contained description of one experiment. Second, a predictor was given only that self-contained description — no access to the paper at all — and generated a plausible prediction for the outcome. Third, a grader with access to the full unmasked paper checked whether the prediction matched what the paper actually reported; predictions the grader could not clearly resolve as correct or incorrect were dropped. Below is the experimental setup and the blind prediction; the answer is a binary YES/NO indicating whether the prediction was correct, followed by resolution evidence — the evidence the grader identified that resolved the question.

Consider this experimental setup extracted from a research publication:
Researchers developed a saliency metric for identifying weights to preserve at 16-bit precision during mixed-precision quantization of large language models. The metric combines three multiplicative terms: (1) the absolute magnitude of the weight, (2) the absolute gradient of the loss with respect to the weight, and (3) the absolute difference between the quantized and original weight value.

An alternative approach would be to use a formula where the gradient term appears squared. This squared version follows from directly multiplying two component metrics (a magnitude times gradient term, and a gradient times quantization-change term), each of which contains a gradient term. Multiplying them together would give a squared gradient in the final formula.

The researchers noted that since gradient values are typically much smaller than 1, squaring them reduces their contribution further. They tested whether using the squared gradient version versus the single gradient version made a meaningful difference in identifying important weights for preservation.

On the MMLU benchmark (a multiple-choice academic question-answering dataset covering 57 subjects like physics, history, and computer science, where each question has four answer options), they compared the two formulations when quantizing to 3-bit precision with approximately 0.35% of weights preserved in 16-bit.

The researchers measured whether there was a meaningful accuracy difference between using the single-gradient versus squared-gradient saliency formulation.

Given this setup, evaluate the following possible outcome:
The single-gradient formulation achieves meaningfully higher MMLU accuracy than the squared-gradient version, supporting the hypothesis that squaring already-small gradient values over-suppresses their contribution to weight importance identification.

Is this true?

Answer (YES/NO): NO